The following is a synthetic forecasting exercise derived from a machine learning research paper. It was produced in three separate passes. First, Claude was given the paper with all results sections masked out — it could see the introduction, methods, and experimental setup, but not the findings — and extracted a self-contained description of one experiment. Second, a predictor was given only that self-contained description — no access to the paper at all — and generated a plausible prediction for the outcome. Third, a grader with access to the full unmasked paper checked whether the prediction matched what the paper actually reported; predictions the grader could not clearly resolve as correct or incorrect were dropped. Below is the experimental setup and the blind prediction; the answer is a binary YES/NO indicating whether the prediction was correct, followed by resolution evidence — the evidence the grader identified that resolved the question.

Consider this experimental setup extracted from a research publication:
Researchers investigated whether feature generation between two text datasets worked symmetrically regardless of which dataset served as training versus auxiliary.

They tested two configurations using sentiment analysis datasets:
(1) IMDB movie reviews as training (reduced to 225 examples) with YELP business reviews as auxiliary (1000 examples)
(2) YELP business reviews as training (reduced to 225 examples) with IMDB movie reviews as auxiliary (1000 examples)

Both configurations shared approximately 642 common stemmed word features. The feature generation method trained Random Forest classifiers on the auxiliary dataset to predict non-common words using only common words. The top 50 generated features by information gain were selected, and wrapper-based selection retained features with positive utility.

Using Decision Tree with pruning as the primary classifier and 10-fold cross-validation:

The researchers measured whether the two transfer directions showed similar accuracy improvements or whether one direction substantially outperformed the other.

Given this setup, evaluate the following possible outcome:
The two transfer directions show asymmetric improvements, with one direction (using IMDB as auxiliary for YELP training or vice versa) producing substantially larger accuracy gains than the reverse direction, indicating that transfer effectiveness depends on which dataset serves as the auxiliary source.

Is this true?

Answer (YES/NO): NO